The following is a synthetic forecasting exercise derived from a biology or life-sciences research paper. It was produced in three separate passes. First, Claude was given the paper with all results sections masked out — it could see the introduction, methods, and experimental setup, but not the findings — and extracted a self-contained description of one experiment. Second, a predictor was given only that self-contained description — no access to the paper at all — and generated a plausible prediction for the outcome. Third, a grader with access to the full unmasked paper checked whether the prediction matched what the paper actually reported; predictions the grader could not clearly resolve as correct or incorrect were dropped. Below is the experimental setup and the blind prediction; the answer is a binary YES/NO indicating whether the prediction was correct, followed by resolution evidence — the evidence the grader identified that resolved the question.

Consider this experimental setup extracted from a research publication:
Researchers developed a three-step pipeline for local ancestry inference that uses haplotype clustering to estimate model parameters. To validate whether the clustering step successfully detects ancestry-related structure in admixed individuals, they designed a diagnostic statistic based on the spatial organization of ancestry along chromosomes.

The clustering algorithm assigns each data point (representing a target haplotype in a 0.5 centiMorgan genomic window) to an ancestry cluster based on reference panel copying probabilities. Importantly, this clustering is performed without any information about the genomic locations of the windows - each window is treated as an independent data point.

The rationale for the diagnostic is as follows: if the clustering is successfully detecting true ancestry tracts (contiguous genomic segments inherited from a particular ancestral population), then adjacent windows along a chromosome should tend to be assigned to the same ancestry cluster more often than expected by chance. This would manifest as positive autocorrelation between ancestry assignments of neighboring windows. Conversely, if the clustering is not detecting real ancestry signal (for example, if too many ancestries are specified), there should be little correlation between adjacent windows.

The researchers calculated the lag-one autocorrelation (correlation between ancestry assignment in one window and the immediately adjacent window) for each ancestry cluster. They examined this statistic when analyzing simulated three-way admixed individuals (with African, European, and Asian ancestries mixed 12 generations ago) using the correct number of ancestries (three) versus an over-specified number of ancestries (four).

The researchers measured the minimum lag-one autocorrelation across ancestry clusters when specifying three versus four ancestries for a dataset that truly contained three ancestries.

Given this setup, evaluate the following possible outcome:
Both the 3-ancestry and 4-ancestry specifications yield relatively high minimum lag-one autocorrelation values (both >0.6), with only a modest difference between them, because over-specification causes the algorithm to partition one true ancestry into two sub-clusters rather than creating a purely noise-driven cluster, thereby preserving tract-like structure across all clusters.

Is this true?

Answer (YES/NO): NO